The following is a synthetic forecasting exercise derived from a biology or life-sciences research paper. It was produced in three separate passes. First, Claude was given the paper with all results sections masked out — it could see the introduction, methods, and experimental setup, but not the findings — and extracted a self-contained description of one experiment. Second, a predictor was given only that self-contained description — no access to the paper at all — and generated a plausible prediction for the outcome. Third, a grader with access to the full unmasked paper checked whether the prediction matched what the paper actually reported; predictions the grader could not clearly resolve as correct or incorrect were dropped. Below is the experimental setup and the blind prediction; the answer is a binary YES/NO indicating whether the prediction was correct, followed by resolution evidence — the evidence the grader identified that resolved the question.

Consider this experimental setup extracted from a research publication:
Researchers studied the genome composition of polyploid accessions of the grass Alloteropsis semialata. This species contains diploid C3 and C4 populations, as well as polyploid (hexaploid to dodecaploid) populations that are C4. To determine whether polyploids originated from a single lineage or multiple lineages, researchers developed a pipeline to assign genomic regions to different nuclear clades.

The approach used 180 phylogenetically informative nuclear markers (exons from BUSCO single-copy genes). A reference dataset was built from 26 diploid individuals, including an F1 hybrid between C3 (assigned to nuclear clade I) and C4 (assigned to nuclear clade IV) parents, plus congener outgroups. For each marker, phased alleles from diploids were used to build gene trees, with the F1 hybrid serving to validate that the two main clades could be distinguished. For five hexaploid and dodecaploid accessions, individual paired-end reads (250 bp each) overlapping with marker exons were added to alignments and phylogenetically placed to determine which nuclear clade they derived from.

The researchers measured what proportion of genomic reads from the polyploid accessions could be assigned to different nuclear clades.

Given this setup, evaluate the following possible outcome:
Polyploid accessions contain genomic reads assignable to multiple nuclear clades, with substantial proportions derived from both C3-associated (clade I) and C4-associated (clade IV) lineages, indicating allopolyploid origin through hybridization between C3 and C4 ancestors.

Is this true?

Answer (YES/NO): NO